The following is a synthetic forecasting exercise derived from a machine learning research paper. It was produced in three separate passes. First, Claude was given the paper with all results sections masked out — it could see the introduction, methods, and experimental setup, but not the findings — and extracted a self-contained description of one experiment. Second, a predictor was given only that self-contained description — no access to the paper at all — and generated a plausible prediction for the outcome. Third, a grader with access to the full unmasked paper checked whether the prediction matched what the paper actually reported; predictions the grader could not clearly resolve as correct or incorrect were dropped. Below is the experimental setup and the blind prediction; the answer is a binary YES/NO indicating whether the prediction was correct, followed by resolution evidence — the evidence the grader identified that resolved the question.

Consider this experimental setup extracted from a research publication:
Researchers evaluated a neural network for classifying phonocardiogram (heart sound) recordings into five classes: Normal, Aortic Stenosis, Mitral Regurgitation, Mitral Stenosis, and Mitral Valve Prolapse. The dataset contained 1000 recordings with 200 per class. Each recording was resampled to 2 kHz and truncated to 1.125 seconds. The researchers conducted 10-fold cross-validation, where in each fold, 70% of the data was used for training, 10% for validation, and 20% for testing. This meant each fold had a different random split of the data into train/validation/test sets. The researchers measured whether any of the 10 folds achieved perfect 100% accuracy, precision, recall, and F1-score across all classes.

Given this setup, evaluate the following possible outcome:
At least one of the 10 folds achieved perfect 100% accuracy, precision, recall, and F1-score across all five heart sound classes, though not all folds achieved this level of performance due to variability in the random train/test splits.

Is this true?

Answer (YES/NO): YES